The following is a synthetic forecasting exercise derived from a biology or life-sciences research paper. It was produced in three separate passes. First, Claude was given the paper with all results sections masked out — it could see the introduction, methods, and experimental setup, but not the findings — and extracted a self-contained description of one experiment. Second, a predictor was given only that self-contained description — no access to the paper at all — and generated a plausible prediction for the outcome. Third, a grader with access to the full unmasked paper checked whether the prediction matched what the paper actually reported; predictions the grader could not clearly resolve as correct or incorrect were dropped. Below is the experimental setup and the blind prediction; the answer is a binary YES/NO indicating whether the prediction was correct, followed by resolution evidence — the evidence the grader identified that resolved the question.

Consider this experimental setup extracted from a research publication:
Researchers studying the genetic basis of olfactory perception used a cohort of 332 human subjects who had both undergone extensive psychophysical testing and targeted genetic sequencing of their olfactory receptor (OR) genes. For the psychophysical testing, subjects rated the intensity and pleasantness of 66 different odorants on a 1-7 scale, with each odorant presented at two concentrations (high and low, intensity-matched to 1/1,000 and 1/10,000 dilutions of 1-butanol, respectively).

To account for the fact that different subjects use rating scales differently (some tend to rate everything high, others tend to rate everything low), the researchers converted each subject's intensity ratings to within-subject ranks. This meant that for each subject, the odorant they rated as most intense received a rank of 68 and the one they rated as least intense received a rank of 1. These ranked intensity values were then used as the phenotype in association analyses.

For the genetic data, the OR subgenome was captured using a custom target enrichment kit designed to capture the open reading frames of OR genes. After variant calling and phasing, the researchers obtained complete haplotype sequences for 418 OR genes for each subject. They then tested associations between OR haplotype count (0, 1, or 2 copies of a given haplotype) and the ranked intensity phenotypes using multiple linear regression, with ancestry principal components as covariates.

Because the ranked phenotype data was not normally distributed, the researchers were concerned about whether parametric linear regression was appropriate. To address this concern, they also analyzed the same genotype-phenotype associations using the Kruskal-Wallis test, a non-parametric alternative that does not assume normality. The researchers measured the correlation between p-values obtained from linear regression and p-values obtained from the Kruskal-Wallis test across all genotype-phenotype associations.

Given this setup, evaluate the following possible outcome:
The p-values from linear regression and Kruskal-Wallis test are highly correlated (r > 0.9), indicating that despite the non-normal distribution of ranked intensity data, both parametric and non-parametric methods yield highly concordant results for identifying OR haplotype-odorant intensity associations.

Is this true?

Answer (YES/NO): NO